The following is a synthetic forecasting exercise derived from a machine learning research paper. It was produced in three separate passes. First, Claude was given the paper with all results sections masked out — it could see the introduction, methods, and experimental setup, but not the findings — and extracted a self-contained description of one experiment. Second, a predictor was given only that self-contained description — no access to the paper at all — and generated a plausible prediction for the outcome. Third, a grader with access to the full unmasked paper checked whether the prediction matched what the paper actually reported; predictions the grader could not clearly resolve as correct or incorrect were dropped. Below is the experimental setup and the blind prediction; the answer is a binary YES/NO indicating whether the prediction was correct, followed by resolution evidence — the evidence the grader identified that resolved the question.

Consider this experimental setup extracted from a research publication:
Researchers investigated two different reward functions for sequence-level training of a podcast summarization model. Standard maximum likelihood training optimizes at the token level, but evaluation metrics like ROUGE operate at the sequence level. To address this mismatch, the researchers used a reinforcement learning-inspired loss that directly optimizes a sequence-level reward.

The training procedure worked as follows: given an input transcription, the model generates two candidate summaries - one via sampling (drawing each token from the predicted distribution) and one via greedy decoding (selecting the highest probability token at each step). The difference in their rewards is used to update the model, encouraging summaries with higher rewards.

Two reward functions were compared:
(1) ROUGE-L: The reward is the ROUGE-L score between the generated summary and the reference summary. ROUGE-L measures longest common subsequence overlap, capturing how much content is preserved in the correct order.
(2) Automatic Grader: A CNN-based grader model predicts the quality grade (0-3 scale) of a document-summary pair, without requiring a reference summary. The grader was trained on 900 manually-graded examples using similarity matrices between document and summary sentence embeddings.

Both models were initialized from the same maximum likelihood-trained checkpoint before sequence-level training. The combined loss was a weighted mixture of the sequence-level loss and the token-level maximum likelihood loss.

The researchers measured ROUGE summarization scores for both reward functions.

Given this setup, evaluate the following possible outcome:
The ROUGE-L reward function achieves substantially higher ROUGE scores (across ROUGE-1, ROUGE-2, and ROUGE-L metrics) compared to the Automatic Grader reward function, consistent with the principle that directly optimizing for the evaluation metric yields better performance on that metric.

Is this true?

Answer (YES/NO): NO